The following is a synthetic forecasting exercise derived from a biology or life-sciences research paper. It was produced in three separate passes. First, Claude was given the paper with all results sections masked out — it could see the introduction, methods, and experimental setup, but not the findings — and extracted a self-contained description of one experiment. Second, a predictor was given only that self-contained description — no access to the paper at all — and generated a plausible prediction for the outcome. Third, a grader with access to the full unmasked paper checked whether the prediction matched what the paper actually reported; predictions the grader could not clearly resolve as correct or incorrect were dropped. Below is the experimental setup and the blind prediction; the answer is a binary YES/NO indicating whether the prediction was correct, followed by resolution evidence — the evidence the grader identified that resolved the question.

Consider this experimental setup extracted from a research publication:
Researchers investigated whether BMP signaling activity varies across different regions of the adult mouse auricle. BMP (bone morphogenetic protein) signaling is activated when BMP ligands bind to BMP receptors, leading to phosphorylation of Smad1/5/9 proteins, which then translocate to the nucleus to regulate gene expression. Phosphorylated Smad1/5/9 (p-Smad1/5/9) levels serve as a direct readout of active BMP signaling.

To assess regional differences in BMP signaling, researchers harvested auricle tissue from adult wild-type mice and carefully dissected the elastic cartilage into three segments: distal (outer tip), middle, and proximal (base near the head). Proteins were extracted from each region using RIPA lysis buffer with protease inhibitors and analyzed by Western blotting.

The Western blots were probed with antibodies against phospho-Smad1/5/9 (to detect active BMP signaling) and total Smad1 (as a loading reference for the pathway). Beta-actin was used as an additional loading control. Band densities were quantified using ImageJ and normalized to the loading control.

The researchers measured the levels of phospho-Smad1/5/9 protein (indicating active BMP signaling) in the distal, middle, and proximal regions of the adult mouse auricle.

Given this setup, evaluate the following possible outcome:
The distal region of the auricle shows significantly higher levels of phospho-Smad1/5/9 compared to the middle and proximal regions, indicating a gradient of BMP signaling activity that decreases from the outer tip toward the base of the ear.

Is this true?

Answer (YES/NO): YES